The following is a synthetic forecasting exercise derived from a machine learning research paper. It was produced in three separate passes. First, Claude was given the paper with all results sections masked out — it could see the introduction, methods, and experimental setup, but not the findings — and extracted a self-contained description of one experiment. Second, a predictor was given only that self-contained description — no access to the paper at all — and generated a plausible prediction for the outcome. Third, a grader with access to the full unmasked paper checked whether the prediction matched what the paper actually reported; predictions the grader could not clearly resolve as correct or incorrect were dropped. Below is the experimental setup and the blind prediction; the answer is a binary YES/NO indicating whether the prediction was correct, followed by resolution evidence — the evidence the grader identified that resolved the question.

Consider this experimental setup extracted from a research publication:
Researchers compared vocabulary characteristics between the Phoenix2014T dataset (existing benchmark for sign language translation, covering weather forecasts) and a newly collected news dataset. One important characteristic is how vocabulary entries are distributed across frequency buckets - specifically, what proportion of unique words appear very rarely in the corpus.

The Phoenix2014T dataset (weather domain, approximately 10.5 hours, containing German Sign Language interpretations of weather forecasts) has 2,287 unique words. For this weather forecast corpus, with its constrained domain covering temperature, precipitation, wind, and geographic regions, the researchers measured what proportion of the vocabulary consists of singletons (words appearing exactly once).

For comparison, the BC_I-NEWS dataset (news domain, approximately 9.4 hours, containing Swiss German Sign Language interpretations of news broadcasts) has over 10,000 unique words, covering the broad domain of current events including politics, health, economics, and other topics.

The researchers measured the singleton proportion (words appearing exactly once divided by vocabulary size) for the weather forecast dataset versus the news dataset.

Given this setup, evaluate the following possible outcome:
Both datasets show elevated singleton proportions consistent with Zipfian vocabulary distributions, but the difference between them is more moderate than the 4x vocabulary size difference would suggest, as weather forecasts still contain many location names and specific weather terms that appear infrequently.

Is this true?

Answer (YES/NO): YES